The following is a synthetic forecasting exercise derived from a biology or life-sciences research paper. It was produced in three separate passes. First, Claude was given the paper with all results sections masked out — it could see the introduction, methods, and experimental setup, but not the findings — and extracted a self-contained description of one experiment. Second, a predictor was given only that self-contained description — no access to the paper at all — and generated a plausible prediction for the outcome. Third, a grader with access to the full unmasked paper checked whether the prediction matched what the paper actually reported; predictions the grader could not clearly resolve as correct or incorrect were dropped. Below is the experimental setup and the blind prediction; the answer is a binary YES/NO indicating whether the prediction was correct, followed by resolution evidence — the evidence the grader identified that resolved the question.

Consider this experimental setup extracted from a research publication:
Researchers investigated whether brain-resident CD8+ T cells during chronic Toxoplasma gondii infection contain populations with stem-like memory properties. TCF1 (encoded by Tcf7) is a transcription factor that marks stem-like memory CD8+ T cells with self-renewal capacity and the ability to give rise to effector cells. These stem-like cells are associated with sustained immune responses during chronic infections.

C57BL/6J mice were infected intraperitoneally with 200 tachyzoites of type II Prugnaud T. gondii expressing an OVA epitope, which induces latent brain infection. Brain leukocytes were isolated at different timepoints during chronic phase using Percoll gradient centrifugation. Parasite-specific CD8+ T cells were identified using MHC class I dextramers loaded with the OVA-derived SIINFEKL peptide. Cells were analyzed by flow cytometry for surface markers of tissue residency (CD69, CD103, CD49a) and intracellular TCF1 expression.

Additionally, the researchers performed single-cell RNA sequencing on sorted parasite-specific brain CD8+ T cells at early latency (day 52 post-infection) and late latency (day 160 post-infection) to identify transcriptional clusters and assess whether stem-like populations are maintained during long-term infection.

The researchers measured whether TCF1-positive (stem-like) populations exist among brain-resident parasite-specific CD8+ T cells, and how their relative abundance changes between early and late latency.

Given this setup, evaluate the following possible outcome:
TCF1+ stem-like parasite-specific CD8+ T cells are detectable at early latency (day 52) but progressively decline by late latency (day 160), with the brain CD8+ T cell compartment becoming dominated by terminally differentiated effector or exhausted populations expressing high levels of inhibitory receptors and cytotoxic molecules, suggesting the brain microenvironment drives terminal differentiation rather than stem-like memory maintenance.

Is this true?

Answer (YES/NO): NO